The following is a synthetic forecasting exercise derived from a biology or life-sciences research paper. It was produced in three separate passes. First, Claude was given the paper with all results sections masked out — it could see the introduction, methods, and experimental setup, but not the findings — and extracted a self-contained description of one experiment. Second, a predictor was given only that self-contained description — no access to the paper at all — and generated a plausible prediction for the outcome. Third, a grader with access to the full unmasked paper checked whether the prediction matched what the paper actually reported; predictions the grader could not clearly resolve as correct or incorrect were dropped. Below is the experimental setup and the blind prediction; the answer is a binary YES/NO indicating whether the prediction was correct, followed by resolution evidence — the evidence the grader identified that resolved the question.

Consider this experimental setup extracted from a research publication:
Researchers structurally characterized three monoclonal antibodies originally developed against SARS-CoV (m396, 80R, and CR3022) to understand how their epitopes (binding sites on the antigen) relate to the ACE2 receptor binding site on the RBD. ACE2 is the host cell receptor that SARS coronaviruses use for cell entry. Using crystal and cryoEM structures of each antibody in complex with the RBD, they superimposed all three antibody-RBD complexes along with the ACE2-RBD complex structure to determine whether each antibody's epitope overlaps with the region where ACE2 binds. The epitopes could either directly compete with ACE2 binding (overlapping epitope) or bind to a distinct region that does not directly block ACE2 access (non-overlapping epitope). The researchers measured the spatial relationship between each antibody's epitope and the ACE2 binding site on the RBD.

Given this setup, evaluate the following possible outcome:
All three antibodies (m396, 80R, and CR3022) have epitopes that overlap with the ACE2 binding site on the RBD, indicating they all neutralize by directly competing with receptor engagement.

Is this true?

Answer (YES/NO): NO